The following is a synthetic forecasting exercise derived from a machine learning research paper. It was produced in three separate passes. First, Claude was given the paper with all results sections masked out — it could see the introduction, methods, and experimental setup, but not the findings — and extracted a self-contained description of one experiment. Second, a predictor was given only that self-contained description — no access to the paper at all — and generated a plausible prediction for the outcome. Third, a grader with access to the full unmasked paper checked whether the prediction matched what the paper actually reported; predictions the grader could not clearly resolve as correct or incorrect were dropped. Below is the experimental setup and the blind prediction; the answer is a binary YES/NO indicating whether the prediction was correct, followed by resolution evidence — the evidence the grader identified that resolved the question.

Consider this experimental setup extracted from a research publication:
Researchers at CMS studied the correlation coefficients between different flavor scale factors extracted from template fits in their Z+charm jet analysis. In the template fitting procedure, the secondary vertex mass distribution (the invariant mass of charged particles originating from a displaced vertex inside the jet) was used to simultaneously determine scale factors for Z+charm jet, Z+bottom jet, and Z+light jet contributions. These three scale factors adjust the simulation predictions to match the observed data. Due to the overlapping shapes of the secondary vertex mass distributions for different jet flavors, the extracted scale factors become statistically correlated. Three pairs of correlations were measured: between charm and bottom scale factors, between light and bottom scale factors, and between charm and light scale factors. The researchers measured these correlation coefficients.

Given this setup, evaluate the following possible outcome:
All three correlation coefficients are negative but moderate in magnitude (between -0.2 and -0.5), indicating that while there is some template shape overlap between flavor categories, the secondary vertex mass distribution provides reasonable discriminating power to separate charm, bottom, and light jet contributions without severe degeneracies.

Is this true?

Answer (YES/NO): NO